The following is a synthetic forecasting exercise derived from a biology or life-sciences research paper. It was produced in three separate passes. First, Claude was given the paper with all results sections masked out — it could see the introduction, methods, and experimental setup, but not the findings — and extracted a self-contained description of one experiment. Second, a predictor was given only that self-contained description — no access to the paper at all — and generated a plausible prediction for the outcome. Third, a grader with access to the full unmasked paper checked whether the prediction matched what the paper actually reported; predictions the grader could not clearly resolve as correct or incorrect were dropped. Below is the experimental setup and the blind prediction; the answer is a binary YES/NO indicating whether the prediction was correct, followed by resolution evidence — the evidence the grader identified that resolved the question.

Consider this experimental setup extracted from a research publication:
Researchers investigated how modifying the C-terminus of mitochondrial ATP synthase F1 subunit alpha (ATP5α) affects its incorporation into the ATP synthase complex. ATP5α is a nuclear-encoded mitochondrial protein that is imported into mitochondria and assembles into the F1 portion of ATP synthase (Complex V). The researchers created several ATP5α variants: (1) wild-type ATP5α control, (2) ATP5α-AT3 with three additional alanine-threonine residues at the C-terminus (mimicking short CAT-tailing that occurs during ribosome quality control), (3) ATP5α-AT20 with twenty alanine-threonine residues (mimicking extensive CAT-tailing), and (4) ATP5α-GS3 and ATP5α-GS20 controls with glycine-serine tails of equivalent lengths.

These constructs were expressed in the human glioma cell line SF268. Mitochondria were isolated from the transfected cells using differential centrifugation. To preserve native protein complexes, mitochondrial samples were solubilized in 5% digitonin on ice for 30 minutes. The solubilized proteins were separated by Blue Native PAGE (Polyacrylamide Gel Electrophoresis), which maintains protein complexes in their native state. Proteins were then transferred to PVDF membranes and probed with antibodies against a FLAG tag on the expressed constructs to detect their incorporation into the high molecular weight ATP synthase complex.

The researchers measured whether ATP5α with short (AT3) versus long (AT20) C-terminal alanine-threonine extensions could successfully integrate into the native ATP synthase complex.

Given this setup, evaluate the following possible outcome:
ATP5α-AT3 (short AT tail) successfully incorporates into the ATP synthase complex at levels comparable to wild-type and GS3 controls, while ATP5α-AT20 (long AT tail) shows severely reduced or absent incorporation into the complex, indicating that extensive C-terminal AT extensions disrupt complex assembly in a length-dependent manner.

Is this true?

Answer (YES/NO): YES